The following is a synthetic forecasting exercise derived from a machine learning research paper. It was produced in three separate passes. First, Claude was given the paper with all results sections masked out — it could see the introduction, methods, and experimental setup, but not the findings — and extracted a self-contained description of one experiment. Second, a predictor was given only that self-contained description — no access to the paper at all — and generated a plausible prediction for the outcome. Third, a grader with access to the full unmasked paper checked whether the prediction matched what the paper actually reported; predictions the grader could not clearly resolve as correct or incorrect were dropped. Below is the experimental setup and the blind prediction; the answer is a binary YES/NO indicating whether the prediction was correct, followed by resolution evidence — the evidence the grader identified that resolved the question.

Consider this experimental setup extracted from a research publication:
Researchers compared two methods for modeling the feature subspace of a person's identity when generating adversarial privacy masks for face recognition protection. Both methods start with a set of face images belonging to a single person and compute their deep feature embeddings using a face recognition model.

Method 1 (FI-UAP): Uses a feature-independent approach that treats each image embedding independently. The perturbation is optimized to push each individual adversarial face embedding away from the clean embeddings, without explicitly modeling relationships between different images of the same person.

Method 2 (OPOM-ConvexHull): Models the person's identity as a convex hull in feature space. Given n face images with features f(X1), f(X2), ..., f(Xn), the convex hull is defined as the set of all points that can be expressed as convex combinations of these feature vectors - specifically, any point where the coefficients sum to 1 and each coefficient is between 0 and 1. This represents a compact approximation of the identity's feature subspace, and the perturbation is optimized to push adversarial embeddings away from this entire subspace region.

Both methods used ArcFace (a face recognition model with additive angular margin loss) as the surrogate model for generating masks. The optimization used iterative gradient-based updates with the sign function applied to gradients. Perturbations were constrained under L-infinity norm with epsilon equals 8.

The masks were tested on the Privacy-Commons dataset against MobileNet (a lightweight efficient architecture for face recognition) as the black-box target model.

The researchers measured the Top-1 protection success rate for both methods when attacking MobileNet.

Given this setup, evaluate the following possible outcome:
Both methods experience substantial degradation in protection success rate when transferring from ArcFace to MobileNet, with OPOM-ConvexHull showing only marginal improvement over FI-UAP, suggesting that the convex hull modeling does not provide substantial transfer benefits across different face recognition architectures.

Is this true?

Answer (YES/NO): NO